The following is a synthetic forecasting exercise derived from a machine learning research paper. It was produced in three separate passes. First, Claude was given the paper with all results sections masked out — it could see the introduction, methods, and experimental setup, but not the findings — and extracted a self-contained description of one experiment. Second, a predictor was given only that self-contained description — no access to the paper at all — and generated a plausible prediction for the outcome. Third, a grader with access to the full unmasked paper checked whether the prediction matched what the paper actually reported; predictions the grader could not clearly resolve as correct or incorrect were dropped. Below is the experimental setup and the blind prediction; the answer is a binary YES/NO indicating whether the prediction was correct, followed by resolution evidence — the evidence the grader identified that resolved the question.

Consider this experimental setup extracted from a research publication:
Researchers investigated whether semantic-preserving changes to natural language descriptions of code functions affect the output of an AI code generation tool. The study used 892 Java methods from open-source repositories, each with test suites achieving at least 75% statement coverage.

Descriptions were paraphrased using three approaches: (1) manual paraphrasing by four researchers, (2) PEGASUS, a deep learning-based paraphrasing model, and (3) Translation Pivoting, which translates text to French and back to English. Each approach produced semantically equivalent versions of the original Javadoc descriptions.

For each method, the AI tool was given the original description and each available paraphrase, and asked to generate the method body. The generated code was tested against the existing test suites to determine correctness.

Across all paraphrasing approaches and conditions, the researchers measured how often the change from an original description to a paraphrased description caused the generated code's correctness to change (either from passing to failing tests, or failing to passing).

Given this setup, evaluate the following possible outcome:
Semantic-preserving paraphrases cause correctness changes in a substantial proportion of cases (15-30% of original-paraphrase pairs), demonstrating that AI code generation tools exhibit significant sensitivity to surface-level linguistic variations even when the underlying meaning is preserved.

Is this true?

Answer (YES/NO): YES